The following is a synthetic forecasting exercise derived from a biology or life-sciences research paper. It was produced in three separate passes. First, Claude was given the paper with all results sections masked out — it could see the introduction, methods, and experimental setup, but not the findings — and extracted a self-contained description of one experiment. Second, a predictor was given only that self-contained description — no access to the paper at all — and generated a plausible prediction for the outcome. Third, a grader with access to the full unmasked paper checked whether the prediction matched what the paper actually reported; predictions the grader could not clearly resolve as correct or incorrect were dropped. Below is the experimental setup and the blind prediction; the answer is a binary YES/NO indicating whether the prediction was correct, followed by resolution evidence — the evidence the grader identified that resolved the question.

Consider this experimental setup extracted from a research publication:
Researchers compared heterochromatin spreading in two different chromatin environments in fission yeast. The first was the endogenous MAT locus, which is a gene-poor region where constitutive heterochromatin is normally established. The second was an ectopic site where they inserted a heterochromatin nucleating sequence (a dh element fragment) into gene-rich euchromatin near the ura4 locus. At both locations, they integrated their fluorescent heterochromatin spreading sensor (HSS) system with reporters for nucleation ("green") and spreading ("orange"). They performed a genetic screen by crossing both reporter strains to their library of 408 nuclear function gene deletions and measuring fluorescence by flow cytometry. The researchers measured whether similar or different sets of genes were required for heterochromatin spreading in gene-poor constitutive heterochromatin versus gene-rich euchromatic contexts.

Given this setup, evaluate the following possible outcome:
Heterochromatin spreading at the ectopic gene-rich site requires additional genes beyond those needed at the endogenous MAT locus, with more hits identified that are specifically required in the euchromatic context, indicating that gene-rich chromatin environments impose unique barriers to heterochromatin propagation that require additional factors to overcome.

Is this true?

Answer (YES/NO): YES